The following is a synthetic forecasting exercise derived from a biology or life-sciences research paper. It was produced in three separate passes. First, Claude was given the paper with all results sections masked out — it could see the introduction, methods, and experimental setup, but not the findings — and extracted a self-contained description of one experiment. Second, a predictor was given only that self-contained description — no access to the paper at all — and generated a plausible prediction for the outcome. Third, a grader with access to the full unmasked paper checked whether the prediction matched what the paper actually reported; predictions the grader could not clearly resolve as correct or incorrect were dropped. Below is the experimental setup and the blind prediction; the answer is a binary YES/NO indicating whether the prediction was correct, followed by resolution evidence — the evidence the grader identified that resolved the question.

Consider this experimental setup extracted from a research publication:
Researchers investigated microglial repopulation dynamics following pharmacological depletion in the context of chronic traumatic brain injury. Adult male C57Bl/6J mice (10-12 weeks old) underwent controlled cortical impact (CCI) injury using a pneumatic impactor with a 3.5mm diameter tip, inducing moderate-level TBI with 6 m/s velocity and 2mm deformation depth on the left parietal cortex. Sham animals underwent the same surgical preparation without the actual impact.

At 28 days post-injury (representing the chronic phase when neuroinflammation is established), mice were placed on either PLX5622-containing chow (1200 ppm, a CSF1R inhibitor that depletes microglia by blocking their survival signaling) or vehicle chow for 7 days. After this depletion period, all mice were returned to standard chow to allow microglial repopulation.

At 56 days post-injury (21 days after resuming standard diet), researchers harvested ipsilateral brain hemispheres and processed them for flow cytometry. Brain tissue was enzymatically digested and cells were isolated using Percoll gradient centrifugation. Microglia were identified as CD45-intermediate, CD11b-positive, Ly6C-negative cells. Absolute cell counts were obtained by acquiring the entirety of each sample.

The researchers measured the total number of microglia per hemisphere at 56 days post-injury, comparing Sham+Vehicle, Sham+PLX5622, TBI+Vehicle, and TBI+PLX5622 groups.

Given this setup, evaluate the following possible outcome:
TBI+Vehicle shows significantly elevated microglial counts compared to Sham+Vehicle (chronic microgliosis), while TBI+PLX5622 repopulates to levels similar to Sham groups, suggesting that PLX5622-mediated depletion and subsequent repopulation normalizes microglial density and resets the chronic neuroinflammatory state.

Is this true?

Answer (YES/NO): NO